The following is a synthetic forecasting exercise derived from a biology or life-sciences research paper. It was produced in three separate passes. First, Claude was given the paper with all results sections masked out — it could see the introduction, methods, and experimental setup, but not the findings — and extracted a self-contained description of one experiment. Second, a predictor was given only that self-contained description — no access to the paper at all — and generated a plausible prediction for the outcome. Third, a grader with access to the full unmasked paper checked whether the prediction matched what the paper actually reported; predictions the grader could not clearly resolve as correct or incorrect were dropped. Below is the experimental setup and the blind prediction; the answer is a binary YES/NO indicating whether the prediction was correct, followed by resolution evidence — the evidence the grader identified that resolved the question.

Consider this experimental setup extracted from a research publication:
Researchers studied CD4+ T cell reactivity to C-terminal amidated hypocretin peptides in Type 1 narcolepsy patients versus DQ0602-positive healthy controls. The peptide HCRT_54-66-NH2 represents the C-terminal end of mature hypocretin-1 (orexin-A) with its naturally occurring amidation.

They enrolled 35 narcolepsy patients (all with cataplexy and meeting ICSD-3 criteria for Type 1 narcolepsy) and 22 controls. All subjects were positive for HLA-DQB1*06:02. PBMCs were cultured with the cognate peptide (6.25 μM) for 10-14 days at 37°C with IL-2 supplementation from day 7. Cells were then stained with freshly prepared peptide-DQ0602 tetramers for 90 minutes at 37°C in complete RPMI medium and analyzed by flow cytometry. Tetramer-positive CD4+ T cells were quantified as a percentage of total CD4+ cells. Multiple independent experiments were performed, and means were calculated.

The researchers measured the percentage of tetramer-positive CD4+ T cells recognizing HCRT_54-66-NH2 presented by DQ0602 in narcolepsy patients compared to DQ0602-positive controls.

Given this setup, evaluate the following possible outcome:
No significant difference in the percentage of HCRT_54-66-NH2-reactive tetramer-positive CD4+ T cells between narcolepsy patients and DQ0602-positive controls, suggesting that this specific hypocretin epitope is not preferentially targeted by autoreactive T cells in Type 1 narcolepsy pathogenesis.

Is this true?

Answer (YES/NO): NO